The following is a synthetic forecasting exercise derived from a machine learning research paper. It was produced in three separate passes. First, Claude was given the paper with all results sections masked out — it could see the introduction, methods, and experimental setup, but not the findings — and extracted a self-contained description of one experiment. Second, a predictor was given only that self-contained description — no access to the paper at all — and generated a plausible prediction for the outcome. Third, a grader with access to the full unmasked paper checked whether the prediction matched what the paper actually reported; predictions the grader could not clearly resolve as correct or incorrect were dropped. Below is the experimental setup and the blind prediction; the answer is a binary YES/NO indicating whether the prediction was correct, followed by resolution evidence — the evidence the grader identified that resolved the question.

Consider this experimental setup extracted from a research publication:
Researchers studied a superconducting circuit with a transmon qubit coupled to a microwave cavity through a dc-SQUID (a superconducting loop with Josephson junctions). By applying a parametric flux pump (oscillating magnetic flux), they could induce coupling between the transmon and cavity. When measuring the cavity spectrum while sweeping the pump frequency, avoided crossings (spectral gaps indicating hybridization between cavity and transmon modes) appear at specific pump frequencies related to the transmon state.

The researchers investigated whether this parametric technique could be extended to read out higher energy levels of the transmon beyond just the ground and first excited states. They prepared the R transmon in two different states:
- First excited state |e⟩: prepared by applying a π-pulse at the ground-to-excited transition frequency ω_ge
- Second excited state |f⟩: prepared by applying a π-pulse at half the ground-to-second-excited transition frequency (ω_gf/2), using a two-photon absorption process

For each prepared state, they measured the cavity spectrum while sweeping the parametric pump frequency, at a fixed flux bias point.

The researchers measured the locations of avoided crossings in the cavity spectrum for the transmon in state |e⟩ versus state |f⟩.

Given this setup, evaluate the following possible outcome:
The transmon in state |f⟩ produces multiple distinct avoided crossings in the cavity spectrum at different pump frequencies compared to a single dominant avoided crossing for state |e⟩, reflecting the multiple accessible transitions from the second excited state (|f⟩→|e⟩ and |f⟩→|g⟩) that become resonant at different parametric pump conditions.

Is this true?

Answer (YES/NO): YES